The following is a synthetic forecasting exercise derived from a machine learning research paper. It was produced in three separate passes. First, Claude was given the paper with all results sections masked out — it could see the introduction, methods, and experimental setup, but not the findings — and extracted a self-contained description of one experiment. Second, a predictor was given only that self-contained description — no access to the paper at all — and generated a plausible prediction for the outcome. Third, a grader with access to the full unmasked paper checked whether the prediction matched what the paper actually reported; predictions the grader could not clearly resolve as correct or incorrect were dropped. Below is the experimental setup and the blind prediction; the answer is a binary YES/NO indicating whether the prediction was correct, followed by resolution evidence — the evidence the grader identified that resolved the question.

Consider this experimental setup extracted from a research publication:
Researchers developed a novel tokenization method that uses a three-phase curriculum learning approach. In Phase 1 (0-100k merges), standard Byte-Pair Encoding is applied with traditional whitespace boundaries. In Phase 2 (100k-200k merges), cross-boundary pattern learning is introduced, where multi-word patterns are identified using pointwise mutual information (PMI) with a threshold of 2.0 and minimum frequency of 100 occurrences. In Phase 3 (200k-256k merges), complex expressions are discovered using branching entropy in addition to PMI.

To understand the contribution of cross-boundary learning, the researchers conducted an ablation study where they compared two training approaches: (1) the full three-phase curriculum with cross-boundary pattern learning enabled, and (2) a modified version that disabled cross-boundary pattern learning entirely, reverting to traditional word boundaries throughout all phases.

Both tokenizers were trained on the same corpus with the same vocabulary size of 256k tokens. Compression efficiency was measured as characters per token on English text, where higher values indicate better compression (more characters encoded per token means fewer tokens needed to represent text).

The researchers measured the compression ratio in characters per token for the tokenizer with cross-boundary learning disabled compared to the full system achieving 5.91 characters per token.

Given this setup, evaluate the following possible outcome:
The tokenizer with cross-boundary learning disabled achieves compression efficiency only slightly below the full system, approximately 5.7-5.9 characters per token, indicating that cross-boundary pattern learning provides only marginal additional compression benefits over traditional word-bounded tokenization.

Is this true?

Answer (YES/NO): NO